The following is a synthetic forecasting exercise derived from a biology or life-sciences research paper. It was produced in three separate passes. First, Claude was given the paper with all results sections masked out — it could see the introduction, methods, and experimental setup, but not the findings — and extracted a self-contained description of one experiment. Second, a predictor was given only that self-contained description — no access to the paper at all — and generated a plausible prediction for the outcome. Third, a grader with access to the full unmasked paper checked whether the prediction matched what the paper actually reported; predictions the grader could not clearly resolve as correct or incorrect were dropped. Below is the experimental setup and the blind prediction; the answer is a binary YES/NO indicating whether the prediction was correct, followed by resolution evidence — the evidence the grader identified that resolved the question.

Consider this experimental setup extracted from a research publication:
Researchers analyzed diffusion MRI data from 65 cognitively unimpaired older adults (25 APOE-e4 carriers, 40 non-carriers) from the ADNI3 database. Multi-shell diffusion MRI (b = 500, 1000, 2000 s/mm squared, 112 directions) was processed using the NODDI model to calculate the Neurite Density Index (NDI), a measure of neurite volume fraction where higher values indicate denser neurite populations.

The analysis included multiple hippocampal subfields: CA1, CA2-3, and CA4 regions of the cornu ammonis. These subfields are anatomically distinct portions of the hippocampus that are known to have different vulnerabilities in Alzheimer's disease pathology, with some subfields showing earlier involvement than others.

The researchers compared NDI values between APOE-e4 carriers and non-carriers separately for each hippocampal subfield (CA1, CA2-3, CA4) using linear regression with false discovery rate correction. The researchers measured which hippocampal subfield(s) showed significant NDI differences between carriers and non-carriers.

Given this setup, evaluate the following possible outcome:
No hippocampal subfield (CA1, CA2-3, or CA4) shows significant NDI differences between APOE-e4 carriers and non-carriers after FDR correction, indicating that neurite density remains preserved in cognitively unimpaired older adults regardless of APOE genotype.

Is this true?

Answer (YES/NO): NO